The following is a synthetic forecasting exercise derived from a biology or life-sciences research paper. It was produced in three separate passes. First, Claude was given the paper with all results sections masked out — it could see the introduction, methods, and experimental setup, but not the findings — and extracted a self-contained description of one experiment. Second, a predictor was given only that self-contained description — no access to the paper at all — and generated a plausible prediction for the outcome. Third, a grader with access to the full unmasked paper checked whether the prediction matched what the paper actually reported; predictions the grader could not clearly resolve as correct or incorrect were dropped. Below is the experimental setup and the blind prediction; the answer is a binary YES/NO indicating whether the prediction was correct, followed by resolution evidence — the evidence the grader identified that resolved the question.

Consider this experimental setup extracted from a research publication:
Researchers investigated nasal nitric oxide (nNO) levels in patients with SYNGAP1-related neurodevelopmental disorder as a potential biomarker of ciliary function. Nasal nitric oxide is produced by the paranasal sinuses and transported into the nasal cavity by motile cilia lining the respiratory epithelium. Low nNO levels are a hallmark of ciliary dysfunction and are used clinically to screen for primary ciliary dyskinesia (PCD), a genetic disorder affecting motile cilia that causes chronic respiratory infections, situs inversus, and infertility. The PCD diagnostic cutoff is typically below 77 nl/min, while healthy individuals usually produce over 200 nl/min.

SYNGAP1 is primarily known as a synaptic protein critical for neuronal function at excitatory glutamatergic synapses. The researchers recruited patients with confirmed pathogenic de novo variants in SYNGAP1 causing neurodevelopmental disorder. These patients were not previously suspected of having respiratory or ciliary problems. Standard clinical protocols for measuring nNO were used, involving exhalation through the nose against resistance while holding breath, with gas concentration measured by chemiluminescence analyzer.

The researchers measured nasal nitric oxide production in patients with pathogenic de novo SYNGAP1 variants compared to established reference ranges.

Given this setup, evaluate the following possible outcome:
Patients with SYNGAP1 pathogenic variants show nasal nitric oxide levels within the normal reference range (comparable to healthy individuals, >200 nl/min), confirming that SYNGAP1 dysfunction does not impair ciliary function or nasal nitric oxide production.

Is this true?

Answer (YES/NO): NO